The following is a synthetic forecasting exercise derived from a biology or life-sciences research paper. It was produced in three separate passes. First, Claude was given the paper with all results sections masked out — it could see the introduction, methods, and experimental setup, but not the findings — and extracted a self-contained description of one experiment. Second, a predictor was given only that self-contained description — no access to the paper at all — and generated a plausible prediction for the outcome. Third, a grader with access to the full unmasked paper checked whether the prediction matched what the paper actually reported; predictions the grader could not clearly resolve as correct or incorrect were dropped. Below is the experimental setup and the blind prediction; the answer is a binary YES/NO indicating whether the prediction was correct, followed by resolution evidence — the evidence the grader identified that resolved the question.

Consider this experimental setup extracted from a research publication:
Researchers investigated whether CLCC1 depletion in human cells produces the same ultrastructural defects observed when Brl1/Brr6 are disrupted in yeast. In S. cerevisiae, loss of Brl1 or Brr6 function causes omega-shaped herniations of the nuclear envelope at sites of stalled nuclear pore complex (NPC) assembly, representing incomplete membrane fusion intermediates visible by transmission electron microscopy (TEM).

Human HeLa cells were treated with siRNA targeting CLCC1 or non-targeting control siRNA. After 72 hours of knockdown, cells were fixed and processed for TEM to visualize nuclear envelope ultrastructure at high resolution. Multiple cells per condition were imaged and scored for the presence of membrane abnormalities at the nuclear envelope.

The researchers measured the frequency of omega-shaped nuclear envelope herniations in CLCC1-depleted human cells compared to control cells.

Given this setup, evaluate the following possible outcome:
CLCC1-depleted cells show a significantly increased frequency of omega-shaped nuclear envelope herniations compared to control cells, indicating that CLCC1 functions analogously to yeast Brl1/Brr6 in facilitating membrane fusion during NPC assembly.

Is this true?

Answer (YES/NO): YES